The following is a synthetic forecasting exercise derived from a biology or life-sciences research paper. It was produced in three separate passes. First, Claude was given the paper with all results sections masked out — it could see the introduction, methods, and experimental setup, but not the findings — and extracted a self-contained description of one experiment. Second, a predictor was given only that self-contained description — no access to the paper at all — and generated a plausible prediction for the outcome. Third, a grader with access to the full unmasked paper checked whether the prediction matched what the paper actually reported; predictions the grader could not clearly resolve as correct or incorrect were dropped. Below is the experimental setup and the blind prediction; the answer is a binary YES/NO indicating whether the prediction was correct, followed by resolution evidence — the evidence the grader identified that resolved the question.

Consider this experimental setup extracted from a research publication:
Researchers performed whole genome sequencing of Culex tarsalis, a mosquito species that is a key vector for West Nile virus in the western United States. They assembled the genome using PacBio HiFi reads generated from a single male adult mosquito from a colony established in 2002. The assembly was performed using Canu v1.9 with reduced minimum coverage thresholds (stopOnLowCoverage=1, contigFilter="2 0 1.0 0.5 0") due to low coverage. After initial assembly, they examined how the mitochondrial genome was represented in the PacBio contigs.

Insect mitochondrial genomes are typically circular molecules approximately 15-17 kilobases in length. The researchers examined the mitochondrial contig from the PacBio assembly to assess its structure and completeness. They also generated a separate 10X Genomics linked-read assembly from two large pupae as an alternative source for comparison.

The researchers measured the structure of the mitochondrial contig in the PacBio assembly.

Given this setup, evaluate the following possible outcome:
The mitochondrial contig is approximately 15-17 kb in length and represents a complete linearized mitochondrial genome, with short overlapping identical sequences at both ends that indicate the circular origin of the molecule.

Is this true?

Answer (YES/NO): NO